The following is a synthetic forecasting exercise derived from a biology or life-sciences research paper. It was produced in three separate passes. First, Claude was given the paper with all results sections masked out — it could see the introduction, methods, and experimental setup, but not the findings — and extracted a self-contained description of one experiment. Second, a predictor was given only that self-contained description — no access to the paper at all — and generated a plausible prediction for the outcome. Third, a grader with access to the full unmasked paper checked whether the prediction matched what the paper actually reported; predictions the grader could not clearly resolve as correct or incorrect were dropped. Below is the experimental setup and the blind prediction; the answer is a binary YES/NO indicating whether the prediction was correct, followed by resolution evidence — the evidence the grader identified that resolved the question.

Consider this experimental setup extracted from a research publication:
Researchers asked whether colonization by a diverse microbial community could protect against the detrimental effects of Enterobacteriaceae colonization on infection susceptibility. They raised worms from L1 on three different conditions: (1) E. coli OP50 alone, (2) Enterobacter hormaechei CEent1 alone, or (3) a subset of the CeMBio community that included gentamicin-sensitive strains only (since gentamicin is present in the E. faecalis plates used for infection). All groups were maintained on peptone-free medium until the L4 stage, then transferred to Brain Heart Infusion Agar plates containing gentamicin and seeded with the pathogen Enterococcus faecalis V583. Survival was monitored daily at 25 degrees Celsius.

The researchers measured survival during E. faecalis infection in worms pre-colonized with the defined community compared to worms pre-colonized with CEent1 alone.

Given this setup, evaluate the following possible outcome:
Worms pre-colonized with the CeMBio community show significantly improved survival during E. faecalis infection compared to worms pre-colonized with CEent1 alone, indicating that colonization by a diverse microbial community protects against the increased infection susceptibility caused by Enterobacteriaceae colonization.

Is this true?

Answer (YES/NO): YES